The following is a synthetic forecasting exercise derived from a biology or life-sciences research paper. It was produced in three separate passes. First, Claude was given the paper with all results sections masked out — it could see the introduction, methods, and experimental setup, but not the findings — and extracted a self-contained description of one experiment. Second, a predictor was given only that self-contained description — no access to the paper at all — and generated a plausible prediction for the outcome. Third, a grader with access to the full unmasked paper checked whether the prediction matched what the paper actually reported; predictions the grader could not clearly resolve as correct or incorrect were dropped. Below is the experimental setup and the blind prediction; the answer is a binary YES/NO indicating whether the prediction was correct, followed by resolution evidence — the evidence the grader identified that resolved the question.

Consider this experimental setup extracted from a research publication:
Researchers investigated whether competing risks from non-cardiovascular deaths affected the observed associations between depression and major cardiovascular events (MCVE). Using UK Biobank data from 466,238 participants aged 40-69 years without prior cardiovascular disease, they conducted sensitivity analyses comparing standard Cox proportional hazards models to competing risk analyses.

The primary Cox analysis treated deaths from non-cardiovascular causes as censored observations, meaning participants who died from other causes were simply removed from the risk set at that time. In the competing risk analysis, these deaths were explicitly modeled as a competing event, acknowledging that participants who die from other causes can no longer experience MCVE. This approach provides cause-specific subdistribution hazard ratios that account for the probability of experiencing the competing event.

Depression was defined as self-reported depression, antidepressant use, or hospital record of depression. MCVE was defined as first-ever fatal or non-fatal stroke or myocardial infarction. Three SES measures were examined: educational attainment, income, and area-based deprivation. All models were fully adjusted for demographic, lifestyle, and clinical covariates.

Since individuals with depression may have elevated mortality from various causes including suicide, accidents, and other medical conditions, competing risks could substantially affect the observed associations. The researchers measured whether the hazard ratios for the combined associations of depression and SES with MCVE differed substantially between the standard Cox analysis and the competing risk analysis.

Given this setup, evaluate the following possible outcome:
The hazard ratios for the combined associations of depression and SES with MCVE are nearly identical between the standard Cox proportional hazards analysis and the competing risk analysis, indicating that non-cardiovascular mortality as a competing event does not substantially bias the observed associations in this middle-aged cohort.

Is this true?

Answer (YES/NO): YES